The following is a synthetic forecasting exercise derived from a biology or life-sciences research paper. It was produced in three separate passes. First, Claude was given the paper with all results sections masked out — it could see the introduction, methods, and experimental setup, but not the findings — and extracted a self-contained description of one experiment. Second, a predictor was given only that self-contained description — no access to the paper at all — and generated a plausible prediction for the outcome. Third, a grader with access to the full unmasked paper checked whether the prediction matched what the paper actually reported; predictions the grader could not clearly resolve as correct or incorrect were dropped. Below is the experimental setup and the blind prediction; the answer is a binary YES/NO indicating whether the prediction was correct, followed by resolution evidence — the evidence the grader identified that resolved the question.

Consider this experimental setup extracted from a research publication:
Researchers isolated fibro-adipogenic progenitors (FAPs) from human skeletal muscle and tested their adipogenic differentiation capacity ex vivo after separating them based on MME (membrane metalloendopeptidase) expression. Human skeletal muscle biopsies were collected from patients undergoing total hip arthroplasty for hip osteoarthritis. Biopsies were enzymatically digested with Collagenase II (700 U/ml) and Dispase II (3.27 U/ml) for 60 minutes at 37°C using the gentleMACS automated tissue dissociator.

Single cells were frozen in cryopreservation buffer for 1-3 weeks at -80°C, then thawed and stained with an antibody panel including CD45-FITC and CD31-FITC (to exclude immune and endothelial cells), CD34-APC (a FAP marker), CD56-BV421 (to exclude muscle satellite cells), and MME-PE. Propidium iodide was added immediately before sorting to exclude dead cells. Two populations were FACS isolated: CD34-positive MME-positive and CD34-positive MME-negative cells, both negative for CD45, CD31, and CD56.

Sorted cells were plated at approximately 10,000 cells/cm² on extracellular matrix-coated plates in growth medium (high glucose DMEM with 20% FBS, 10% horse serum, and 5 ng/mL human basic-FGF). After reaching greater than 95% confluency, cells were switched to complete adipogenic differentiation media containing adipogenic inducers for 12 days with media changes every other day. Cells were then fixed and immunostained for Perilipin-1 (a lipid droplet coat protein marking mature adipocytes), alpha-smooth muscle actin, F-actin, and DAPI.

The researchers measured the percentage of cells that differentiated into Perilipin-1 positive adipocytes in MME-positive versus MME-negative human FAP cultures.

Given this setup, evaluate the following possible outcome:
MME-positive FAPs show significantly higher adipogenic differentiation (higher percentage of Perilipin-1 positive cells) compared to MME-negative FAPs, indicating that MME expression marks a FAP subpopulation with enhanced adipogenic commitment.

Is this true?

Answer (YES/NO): YES